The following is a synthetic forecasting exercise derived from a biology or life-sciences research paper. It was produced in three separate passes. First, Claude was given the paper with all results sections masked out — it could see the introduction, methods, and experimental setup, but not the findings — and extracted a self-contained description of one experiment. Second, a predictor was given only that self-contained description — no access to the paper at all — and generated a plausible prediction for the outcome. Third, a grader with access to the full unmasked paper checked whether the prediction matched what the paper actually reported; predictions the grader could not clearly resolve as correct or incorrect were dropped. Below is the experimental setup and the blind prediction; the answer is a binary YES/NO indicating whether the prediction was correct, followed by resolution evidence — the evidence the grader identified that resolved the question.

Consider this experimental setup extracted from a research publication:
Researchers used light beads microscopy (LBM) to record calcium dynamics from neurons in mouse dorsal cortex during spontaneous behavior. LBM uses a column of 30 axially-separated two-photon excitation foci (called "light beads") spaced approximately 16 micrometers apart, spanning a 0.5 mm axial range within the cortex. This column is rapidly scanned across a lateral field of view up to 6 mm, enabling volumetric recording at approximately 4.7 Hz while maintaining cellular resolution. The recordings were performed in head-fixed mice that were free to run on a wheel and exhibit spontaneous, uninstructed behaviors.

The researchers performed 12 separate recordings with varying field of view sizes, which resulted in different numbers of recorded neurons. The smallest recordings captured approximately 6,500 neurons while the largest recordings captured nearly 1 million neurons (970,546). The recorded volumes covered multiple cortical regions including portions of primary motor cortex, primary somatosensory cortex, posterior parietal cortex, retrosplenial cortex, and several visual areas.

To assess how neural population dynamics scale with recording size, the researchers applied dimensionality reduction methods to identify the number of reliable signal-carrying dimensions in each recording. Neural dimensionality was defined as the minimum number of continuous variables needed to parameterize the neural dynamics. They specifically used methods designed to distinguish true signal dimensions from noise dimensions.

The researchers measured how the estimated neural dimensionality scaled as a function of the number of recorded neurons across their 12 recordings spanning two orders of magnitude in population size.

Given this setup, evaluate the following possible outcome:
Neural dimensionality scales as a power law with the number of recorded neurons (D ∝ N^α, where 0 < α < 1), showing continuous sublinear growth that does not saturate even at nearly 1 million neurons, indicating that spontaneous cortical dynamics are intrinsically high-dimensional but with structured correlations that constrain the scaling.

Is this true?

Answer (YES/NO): YES